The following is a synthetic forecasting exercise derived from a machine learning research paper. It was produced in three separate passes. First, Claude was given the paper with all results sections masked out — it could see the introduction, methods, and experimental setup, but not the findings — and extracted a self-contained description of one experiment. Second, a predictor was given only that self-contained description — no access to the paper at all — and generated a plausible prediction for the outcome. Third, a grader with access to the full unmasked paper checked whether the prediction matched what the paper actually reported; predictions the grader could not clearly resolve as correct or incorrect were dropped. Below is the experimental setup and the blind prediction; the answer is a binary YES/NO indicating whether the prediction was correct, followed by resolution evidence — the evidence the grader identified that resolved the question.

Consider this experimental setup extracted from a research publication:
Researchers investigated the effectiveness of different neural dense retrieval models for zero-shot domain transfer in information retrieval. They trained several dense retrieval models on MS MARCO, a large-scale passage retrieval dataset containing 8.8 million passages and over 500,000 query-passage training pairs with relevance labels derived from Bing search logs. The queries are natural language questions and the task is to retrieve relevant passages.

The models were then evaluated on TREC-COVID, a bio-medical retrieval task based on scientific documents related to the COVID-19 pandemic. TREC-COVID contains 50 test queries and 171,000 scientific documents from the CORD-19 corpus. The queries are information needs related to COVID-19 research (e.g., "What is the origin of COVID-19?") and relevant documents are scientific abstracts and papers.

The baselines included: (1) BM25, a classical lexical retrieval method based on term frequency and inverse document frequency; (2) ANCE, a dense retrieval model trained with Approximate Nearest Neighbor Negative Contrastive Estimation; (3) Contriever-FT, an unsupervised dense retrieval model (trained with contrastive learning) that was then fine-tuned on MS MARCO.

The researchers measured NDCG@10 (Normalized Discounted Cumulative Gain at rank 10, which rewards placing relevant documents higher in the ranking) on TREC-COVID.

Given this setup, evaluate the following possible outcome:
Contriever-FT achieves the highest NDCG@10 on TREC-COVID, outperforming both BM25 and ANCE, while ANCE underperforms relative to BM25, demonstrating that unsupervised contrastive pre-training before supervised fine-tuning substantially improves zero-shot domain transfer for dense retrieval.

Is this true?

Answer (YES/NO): NO